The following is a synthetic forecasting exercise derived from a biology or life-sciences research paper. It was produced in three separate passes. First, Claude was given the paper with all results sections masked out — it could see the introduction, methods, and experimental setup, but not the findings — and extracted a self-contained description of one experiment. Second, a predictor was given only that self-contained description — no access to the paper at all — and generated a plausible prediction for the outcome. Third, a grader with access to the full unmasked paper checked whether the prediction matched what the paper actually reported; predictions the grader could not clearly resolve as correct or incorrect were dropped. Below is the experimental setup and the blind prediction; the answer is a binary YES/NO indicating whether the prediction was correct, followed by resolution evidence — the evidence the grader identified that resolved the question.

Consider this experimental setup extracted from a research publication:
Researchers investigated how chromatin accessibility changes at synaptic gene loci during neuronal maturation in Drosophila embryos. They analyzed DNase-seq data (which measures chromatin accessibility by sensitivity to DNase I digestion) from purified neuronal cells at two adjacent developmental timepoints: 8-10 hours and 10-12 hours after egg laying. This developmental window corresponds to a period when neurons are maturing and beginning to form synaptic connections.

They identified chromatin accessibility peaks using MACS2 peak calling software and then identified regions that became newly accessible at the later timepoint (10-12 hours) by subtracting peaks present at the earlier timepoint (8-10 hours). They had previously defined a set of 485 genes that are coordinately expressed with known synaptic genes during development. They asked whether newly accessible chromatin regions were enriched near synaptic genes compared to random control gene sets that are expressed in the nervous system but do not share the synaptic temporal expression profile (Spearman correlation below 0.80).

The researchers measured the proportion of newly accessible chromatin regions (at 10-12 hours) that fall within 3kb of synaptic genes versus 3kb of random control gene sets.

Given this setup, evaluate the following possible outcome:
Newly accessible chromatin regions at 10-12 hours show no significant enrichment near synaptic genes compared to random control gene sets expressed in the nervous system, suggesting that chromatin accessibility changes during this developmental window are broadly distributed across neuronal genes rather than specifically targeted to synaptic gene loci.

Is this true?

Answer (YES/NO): NO